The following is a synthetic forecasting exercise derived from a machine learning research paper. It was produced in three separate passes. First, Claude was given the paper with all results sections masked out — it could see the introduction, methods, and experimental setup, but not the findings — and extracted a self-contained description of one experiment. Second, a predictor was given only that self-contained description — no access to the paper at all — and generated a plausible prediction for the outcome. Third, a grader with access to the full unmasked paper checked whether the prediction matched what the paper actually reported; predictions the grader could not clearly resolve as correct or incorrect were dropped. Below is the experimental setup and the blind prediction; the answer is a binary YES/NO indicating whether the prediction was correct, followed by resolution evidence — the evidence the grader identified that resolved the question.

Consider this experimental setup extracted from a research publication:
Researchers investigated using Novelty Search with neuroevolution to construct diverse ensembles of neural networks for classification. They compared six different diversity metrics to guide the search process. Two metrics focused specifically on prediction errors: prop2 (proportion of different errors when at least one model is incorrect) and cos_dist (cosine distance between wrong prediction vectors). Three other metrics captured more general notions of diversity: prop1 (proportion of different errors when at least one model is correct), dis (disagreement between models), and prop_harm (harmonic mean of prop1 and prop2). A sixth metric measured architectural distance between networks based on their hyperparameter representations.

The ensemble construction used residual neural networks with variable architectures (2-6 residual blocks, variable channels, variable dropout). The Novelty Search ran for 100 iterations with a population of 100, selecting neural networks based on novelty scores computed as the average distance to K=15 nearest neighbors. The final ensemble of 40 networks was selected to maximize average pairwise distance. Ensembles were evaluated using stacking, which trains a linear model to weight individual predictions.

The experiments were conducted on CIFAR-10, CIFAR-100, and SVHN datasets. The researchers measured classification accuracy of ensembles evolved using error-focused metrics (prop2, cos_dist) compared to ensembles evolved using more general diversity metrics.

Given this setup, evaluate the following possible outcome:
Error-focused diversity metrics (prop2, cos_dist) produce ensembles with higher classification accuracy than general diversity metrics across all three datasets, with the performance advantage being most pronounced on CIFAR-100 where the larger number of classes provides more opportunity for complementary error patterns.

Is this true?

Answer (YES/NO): NO